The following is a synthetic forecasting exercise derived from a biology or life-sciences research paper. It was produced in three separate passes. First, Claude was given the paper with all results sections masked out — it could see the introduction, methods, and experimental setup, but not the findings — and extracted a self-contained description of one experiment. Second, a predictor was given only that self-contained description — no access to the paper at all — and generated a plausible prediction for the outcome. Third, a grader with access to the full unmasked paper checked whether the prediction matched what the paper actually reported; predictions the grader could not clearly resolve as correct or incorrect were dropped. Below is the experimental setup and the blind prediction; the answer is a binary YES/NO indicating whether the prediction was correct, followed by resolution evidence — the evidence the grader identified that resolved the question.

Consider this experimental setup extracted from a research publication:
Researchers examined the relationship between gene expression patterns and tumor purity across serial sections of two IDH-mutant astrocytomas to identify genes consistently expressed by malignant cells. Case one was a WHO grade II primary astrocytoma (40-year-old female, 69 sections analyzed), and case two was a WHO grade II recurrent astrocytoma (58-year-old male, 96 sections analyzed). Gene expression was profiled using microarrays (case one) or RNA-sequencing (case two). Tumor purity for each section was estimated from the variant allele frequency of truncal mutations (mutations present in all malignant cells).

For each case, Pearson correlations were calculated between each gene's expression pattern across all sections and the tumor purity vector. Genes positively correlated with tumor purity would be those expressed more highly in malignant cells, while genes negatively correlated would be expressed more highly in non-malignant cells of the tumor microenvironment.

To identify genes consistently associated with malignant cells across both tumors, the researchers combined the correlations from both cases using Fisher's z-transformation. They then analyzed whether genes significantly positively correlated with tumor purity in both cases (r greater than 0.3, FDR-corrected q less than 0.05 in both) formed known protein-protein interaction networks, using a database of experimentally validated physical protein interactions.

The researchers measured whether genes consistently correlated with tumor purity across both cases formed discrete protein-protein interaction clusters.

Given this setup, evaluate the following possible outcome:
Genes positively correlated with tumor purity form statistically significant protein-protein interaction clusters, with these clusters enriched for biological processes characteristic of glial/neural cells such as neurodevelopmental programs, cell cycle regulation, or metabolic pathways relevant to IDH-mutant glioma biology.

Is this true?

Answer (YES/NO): NO